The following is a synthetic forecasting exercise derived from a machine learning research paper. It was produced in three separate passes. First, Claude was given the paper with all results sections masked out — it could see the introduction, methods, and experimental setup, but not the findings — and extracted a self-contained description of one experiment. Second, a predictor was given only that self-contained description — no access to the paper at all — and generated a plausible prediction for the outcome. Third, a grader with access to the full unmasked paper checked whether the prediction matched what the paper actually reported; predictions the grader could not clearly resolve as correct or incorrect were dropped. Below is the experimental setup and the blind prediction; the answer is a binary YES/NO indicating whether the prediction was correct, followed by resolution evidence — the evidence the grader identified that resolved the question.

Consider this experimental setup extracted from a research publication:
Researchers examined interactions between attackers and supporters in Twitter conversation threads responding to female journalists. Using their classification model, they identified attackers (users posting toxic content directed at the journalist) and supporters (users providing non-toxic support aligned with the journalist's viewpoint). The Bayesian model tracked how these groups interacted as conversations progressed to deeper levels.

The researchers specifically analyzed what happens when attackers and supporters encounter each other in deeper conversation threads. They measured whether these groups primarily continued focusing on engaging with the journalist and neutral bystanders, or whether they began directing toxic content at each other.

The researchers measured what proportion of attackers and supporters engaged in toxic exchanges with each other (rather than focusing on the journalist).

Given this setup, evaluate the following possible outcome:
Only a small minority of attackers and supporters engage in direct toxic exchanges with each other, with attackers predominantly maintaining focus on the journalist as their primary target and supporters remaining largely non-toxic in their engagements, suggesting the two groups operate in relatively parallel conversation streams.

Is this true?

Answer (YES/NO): NO